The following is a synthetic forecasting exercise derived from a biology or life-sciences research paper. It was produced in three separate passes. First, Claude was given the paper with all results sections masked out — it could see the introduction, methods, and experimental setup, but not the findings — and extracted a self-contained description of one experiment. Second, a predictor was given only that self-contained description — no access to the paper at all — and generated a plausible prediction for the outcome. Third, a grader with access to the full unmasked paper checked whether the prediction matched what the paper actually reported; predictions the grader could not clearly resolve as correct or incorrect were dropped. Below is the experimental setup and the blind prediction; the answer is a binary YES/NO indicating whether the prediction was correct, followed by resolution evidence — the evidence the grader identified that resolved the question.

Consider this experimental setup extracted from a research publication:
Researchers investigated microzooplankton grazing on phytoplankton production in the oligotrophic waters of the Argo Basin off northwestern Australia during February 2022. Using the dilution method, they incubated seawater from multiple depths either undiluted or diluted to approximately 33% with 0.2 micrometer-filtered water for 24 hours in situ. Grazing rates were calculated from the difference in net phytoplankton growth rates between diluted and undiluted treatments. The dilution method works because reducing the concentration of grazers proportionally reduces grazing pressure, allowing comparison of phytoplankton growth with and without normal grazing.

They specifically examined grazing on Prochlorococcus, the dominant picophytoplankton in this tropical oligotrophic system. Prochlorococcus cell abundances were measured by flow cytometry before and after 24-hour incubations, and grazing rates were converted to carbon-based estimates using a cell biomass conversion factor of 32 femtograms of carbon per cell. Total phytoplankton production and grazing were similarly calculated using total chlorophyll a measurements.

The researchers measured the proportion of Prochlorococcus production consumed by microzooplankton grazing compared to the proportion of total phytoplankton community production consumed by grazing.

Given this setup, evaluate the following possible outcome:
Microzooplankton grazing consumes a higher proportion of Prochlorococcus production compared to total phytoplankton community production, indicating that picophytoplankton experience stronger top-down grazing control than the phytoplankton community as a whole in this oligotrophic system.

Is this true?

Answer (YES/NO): YES